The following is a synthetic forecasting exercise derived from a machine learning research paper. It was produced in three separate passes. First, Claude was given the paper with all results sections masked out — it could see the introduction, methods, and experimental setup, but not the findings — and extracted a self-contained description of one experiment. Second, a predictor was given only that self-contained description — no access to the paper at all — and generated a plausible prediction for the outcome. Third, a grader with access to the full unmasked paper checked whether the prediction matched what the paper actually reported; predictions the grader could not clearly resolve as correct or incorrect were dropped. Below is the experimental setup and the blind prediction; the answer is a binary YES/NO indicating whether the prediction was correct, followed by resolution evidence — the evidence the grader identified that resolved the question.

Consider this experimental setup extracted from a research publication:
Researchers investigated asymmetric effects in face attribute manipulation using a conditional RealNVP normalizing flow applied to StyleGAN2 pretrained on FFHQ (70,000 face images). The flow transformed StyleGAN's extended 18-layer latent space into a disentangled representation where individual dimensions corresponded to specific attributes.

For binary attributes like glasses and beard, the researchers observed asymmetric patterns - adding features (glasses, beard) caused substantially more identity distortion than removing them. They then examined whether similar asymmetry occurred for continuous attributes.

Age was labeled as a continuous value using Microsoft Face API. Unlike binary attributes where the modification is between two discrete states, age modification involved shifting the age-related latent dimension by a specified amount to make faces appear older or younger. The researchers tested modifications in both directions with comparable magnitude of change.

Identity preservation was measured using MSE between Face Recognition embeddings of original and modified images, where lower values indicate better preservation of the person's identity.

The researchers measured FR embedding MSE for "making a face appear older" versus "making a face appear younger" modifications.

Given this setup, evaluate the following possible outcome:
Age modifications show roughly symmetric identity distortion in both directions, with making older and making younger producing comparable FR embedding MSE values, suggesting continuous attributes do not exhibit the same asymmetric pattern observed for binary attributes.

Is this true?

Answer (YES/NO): YES